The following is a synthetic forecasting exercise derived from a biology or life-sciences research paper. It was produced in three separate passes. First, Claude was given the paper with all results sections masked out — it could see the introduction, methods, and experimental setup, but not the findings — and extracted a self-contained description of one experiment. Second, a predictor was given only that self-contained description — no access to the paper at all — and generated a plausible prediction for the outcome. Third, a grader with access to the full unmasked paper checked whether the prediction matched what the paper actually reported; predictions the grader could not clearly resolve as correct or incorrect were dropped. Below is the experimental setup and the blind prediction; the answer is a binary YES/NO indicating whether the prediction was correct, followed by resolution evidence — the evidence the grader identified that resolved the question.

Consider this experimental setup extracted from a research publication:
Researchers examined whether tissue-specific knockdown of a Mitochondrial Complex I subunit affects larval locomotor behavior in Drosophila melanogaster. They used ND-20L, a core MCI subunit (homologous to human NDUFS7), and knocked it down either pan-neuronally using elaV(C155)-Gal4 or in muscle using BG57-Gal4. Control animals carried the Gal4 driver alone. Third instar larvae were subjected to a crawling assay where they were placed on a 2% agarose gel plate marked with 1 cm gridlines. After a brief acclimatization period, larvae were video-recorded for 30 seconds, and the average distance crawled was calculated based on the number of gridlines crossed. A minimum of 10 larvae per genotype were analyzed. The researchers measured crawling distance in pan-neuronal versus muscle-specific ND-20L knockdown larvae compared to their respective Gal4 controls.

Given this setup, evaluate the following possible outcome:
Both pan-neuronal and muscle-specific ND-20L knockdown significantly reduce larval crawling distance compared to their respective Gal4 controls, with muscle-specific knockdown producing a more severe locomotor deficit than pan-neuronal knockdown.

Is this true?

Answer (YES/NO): NO